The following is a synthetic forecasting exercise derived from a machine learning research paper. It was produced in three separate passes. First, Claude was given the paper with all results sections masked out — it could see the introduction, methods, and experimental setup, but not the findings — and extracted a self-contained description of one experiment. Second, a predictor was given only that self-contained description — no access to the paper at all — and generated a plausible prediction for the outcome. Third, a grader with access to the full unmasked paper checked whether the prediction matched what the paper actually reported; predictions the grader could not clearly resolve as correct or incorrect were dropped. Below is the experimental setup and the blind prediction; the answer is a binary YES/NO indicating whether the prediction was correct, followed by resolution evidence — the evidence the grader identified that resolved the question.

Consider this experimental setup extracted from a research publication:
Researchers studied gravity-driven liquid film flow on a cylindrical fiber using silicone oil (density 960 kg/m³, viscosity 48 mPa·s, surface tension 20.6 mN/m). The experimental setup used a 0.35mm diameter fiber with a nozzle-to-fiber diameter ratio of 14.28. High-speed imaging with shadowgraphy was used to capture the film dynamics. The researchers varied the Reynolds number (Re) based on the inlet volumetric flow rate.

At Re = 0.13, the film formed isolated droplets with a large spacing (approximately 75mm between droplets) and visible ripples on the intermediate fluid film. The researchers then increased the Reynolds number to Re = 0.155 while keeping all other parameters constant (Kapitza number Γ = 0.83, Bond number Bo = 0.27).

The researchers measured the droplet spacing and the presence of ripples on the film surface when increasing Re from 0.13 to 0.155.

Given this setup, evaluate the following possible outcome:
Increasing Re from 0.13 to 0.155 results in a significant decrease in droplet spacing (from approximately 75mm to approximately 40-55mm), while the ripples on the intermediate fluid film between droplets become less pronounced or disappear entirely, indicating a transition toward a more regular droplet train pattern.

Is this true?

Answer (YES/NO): NO